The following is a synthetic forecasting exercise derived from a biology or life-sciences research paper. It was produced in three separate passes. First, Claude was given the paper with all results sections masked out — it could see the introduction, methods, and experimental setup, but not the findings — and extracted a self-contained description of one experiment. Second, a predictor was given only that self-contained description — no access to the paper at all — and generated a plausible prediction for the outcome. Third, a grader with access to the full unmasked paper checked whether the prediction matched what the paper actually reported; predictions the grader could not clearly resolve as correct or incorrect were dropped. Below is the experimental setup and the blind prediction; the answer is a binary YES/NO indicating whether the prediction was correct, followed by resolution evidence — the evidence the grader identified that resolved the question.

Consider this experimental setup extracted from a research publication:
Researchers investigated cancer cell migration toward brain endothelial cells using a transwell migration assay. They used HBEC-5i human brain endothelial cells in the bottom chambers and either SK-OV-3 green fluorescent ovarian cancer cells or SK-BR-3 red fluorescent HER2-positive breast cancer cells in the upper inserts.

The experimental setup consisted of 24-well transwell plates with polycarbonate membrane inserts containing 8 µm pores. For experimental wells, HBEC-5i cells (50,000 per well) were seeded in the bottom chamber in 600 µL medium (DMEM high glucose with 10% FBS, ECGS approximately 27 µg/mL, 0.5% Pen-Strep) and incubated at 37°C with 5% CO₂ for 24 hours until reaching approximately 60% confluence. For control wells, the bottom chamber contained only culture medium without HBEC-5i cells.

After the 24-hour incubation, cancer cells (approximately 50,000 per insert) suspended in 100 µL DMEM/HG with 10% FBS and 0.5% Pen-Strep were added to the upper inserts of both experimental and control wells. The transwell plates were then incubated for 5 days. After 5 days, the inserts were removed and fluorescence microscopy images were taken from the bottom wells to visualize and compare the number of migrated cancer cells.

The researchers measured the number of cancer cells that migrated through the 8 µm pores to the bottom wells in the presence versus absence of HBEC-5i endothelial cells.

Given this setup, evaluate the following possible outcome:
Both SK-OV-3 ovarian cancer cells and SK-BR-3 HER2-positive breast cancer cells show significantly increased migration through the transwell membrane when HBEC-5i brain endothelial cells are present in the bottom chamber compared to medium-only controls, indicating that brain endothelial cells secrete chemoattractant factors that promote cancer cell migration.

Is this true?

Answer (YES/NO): YES